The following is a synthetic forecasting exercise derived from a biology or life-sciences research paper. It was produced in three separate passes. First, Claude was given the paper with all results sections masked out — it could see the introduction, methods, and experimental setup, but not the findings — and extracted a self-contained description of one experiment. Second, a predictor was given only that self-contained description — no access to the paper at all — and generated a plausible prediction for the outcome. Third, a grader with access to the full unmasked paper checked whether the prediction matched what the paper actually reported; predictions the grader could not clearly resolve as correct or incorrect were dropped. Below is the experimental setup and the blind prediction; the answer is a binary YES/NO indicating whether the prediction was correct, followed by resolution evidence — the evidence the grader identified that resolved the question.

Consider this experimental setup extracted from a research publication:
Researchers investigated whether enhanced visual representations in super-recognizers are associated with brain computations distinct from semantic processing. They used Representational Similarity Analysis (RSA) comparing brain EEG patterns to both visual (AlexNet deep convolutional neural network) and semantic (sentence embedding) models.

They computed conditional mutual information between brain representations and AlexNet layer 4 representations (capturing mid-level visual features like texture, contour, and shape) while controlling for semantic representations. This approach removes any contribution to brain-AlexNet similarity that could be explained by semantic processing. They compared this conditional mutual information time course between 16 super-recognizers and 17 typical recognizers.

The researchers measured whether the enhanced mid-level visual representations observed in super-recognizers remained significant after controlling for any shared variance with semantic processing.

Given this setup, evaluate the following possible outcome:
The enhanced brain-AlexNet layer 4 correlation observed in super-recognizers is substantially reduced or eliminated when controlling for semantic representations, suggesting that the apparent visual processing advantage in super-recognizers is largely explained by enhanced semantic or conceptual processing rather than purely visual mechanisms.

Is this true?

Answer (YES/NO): NO